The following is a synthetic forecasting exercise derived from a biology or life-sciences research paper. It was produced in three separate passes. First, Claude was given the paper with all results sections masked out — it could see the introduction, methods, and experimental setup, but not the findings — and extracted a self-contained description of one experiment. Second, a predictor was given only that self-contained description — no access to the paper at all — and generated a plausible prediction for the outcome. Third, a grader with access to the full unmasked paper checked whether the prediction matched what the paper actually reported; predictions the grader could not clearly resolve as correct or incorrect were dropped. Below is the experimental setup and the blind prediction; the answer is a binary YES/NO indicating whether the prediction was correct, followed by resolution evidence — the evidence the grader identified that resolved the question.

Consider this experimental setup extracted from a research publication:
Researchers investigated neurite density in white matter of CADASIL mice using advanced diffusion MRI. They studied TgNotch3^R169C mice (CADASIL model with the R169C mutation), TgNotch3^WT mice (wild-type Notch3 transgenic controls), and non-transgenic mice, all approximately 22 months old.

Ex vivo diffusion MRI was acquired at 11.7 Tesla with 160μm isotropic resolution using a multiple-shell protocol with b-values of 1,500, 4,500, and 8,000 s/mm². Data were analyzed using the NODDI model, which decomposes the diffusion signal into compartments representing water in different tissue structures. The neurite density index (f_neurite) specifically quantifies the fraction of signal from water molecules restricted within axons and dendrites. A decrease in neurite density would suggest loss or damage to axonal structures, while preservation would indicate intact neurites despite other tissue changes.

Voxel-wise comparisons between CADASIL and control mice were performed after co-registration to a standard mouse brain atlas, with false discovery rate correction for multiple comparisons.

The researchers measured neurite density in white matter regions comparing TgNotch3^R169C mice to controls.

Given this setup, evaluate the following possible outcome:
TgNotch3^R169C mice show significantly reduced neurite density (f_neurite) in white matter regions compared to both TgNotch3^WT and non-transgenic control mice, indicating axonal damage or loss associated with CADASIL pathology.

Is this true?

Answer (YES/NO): NO